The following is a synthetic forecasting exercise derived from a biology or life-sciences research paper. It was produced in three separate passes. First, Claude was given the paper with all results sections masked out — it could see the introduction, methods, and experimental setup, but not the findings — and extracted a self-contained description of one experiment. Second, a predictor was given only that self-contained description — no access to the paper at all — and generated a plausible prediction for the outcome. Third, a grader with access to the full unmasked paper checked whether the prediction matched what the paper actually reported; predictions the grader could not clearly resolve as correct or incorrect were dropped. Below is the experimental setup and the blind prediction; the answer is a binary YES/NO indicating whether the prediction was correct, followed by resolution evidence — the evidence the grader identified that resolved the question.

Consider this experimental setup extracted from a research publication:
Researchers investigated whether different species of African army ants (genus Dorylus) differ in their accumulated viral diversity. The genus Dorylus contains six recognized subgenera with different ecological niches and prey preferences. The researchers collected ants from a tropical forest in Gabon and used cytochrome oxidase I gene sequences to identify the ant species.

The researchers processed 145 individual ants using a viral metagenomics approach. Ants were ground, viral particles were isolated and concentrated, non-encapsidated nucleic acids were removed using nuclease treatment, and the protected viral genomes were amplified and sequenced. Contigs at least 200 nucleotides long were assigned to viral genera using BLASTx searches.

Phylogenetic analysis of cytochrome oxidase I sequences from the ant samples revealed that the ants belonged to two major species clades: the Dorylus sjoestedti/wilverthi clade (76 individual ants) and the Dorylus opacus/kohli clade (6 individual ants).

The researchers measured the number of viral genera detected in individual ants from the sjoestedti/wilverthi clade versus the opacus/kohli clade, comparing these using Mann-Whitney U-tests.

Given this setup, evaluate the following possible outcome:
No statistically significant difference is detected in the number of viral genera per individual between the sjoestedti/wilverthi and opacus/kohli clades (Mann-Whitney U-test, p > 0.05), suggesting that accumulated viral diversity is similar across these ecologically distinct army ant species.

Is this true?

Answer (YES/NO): NO